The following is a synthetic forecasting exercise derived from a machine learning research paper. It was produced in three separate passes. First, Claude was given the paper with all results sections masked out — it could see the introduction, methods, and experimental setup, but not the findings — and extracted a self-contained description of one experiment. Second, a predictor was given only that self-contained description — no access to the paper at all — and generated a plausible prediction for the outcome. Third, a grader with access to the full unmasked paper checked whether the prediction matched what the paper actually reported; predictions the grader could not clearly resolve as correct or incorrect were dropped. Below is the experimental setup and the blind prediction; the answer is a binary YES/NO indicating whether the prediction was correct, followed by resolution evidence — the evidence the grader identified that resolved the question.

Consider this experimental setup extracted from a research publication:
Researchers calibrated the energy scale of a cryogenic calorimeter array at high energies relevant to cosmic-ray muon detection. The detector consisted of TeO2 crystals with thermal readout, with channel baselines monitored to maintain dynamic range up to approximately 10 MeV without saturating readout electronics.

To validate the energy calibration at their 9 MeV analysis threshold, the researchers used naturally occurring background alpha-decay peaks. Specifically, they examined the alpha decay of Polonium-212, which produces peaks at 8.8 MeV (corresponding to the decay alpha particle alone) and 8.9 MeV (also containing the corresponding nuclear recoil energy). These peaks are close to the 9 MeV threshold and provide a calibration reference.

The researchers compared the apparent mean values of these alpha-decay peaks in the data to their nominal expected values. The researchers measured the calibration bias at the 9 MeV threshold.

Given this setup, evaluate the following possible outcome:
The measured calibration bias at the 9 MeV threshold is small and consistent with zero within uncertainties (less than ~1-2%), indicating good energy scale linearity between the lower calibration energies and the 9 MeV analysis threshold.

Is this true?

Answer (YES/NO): YES